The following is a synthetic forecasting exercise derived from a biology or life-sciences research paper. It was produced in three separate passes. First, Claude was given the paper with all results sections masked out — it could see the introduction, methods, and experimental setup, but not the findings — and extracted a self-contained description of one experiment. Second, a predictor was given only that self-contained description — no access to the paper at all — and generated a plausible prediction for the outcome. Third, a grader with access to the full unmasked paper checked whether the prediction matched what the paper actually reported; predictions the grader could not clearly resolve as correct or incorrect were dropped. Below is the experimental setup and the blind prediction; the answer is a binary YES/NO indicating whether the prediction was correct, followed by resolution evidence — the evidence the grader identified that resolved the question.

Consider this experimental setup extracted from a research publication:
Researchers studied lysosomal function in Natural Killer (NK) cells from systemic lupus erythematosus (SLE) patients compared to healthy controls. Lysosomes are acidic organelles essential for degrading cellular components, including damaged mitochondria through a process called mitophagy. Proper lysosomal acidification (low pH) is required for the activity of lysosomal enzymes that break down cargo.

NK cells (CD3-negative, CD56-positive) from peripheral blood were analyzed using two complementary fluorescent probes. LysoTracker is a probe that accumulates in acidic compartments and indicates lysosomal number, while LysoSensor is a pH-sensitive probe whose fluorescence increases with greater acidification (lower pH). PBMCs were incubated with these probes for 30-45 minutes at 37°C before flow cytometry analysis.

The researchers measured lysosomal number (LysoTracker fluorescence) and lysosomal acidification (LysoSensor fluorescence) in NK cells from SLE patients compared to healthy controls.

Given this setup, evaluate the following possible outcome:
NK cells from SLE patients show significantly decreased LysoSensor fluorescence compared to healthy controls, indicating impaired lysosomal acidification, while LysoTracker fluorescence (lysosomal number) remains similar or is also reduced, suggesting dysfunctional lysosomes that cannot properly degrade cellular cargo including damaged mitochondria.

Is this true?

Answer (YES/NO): YES